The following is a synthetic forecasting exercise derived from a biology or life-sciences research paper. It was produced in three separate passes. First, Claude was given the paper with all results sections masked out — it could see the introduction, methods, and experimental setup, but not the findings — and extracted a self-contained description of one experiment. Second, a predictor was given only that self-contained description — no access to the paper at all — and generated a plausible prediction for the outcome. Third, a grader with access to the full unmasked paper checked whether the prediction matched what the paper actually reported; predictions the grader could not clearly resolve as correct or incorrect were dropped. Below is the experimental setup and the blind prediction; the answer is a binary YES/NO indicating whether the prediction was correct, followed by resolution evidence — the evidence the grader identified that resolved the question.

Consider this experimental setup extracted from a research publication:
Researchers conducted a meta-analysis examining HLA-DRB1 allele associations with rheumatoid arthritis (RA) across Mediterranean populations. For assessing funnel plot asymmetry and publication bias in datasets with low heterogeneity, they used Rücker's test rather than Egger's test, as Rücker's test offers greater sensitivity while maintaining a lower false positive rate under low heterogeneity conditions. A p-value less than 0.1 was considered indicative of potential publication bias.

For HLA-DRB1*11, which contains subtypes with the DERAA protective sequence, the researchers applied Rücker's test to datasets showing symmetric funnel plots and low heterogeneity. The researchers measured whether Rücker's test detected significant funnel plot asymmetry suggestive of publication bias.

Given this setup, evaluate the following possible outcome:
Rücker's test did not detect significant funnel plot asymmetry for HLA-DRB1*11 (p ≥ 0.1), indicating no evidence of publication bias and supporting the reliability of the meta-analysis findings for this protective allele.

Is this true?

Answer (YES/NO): YES